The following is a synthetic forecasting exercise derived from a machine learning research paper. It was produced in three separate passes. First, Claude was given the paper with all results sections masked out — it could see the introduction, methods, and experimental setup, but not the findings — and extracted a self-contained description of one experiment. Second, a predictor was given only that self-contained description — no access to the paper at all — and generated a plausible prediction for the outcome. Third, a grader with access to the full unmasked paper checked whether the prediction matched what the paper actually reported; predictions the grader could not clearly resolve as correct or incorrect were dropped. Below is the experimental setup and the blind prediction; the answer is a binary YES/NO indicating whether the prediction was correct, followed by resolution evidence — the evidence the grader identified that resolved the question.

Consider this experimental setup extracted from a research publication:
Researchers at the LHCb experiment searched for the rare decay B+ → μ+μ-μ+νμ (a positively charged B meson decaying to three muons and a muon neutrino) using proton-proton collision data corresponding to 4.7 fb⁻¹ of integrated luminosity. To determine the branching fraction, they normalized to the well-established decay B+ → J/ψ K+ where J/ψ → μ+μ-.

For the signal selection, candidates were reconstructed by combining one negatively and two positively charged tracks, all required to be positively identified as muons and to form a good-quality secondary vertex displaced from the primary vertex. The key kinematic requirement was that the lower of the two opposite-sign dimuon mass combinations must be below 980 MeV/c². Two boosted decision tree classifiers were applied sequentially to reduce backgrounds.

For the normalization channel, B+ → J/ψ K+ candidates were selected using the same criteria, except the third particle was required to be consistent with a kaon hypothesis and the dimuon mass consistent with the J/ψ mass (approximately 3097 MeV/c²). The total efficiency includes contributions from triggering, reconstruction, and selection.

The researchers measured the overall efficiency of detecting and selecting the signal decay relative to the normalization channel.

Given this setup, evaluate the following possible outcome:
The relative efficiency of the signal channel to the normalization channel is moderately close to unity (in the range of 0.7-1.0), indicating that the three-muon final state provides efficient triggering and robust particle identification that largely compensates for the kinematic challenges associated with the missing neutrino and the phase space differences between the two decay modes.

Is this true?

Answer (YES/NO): NO